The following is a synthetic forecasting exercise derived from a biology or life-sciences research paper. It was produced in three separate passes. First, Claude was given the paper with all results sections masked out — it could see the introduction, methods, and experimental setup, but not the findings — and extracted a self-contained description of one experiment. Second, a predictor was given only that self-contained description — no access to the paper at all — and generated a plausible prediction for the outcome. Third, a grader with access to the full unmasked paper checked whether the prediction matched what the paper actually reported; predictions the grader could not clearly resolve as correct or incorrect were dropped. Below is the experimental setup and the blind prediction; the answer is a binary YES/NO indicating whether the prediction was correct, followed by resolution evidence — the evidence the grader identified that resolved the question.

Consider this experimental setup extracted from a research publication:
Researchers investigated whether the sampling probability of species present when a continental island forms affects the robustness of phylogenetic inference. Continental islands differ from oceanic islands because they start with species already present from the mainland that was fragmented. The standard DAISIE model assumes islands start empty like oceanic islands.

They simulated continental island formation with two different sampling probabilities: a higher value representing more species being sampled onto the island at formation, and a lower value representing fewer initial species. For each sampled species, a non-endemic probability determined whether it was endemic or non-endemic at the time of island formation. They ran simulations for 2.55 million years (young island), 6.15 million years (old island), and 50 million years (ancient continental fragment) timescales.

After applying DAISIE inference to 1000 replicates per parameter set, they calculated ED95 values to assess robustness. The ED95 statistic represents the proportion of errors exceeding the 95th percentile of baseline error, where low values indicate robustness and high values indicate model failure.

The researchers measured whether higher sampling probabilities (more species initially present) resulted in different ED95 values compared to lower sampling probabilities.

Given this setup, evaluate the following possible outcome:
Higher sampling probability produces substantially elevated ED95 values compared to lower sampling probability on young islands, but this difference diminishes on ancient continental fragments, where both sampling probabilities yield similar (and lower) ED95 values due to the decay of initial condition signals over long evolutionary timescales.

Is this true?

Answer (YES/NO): YES